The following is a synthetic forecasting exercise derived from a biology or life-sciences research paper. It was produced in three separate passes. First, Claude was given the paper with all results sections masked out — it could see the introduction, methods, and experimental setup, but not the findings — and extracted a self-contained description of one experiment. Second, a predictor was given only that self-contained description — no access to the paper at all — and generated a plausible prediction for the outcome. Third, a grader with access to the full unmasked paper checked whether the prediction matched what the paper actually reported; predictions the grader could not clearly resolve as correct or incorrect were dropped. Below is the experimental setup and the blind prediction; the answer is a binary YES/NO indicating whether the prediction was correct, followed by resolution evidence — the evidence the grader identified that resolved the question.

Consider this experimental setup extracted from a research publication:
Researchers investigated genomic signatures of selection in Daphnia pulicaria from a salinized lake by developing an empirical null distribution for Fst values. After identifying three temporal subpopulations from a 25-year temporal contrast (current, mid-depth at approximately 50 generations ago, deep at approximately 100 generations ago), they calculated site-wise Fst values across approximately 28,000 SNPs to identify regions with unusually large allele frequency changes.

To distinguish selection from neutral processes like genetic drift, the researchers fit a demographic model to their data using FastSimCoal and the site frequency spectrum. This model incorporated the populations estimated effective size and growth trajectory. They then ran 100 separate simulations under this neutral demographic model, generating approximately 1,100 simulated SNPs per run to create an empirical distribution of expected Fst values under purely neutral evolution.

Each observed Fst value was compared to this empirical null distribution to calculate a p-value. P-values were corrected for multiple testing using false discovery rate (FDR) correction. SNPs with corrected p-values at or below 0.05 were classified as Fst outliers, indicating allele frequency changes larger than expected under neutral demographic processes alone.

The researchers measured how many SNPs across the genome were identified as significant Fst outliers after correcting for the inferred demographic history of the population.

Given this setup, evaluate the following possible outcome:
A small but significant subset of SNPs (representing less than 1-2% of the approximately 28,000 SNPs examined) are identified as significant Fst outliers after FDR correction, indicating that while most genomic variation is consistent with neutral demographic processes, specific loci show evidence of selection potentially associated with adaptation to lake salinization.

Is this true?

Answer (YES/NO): YES